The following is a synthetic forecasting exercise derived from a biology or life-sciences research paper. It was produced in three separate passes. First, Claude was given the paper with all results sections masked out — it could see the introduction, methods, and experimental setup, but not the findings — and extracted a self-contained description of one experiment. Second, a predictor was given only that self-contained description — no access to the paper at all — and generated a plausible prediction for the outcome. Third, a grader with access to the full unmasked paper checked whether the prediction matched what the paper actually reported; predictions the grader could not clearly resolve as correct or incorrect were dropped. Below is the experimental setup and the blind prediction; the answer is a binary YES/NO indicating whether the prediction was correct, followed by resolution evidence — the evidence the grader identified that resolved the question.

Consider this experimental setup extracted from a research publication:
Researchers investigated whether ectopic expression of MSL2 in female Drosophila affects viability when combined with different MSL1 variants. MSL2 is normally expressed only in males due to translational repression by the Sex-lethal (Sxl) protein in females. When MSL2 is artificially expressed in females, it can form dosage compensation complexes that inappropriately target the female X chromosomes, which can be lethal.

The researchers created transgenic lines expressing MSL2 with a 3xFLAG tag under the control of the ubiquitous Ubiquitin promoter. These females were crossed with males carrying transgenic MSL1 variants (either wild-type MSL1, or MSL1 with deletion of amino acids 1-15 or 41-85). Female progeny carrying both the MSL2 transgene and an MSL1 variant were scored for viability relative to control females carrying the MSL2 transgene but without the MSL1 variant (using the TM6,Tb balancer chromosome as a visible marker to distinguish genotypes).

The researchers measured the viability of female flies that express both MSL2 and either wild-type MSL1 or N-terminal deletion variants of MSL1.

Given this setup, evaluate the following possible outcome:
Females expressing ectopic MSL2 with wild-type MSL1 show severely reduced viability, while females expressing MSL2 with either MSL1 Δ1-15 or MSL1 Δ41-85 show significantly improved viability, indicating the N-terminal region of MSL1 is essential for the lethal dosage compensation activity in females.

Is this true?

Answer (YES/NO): NO